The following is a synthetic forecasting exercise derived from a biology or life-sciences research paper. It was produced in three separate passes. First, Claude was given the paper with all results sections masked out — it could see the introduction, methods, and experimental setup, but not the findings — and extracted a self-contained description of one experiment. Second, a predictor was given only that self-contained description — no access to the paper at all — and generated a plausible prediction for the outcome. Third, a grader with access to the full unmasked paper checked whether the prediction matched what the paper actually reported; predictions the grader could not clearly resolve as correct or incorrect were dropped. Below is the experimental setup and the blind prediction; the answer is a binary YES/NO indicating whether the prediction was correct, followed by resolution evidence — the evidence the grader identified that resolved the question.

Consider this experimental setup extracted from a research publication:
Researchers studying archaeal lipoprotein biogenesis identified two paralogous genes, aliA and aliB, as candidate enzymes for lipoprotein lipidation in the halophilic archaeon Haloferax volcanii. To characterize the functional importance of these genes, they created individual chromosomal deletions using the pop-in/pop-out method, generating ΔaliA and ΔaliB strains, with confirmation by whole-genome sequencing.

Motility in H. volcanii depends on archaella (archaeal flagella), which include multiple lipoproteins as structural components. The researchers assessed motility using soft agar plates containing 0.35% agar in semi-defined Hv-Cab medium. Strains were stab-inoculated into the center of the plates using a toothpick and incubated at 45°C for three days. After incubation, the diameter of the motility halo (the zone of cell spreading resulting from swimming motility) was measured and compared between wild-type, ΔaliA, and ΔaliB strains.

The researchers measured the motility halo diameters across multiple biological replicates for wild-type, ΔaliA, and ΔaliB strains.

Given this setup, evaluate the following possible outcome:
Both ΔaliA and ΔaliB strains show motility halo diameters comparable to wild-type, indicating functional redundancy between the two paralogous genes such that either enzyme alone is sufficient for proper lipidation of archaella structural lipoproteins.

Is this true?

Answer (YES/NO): NO